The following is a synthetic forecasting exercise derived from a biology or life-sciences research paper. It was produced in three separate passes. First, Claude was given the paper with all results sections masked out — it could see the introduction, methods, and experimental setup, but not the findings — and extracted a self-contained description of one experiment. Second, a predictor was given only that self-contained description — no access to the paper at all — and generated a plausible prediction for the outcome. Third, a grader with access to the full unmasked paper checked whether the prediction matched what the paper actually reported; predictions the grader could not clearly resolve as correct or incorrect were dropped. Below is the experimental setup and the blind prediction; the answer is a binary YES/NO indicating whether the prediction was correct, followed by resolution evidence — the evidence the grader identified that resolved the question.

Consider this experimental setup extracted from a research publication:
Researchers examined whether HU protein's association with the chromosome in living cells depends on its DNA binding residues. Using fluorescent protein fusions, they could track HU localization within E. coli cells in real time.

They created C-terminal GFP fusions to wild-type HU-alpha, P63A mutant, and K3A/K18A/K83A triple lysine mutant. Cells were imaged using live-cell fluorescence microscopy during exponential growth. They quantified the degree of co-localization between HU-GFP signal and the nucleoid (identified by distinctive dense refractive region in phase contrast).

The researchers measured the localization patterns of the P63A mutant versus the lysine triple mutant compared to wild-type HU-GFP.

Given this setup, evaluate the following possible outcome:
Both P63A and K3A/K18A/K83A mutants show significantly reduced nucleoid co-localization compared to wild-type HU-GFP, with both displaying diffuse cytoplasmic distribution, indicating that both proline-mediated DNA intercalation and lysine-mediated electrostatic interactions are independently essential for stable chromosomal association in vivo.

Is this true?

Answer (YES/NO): NO